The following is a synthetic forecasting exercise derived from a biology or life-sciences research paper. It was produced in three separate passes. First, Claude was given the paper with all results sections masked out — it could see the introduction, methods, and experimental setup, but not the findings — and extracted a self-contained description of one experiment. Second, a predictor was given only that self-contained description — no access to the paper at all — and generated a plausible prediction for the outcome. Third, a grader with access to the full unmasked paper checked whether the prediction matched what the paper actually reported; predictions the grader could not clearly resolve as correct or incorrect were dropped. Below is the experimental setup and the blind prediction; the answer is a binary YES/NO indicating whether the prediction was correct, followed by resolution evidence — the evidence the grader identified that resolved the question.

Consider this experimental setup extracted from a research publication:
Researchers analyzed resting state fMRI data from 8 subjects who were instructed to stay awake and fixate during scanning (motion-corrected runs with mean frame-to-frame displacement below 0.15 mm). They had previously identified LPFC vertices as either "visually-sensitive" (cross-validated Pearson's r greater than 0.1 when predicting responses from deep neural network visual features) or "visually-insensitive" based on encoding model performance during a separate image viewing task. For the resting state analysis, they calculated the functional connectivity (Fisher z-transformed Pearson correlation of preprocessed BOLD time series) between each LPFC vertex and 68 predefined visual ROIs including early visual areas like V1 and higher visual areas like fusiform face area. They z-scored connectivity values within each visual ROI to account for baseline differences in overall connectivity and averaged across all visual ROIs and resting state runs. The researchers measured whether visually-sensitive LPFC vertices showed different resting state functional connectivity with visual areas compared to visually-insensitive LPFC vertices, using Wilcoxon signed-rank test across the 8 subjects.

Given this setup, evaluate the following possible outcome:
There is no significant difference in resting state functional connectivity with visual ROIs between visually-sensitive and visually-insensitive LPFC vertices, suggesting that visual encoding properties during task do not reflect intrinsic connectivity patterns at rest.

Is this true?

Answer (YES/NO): NO